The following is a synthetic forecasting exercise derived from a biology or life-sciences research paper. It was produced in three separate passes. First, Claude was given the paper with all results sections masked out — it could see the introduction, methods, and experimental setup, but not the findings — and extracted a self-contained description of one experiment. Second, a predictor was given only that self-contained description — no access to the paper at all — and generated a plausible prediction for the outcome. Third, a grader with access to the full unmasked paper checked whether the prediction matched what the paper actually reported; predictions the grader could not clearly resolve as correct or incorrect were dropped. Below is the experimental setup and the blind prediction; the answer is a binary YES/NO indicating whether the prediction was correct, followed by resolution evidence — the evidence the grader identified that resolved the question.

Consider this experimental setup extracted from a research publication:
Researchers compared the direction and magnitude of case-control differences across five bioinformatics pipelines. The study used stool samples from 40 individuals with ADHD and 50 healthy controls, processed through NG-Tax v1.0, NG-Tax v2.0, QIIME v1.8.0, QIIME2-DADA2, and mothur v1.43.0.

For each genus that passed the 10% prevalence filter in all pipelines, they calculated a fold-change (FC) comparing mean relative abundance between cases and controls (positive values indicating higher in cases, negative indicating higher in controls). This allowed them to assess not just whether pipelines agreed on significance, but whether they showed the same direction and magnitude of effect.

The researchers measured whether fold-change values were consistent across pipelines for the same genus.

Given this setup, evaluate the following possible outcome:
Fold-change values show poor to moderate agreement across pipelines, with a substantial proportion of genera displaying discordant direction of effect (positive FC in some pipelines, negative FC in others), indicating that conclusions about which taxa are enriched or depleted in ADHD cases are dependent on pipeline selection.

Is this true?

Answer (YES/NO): YES